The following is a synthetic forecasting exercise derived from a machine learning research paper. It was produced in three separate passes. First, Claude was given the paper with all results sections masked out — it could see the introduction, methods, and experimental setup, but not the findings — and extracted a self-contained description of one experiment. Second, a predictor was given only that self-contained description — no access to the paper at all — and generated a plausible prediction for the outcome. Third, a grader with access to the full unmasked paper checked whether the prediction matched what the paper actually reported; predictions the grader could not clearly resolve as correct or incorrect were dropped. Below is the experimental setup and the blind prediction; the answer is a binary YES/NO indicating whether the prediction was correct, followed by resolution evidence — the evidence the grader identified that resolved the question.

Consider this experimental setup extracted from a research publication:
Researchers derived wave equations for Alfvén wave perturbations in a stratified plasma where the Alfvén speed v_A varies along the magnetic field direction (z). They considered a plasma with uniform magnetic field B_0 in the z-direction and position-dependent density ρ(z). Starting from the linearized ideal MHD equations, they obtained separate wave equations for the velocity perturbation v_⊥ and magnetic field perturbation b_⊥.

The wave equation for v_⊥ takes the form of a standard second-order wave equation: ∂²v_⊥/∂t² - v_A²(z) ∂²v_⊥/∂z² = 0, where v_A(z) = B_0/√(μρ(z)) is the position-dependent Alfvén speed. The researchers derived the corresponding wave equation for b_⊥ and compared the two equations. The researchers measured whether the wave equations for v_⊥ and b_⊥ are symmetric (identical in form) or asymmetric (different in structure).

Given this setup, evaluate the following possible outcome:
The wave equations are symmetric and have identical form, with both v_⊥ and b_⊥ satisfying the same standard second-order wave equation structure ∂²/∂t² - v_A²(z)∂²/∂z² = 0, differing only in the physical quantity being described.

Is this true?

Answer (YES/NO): NO